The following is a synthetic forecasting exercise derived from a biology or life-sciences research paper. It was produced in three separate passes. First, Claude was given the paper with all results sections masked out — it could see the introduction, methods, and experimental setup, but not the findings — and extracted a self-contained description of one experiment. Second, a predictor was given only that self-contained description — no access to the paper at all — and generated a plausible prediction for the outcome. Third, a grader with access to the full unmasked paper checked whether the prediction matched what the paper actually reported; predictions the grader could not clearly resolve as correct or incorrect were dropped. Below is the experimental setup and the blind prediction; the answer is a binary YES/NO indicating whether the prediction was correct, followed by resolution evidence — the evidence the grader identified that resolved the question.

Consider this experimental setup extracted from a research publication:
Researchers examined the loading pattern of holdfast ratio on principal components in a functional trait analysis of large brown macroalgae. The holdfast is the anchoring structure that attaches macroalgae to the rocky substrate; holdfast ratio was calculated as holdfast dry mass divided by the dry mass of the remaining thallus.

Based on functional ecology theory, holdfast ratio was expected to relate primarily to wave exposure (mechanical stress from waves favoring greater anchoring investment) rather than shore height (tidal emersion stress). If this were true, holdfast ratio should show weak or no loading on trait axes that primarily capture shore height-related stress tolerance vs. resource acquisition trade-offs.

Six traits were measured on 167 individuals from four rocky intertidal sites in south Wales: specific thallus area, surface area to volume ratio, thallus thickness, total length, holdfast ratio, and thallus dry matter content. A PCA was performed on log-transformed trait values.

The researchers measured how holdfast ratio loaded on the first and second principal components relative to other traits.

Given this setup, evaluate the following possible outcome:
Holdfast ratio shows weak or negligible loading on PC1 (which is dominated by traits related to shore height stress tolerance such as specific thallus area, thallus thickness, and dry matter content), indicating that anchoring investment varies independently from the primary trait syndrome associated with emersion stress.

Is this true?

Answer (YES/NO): NO